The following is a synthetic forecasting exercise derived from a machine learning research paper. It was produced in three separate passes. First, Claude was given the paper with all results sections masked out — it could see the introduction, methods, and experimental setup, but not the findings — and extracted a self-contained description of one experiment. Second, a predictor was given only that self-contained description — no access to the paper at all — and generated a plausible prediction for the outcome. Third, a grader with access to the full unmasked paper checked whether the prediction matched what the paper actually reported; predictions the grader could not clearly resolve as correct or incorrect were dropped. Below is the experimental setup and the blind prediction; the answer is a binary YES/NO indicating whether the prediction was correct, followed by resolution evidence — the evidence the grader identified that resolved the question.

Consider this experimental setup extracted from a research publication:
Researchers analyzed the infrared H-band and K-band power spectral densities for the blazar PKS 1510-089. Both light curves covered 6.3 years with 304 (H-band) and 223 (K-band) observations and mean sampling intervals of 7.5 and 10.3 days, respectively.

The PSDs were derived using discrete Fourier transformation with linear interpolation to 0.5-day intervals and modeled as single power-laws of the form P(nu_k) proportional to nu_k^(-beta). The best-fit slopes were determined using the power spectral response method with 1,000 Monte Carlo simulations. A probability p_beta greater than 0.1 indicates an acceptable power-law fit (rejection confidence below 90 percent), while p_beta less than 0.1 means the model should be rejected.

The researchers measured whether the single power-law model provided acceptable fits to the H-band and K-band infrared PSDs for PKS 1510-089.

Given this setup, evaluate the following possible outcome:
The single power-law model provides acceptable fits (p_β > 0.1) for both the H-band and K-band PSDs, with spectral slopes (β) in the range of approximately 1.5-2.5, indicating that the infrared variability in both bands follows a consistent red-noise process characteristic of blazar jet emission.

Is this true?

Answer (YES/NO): NO